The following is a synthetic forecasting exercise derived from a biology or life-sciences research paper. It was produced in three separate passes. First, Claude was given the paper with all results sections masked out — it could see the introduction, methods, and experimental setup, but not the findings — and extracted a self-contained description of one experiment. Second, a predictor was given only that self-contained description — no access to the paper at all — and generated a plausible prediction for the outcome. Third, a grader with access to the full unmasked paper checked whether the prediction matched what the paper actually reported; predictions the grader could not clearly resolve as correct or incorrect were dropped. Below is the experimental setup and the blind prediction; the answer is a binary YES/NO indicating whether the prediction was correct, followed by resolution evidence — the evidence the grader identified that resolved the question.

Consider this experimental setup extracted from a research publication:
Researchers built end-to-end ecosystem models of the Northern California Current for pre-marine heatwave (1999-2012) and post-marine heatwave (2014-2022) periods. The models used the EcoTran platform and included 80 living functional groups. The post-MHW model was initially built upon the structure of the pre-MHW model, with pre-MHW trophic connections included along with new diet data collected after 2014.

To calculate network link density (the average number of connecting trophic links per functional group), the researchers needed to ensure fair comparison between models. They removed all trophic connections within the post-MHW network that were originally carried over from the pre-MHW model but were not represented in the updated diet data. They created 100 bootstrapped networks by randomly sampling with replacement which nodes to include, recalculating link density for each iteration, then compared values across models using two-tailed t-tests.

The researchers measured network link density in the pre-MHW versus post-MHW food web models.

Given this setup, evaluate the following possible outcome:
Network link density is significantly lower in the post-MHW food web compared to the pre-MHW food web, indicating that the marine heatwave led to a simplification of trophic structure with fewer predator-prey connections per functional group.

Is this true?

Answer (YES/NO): NO